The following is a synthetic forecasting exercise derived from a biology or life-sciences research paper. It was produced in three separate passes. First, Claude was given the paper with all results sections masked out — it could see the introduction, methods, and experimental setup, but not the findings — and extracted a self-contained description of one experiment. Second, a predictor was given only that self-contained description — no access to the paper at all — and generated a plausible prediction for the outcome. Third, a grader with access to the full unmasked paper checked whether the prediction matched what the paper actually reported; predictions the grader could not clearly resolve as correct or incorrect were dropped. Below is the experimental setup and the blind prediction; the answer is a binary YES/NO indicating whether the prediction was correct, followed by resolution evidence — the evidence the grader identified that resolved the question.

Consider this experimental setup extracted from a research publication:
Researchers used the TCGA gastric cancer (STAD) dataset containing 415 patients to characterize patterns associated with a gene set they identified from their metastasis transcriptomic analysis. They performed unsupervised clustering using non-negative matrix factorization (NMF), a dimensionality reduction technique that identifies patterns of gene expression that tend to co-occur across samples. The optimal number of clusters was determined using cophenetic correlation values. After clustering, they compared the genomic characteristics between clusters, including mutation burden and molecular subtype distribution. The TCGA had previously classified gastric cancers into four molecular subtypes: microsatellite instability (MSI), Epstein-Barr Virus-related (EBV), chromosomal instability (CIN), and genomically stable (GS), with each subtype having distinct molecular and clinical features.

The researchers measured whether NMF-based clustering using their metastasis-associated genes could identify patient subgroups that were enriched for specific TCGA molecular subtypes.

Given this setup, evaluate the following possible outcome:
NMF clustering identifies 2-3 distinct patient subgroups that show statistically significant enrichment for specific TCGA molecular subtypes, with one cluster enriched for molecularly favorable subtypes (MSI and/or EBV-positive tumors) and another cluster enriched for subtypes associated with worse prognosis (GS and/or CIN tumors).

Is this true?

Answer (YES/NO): YES